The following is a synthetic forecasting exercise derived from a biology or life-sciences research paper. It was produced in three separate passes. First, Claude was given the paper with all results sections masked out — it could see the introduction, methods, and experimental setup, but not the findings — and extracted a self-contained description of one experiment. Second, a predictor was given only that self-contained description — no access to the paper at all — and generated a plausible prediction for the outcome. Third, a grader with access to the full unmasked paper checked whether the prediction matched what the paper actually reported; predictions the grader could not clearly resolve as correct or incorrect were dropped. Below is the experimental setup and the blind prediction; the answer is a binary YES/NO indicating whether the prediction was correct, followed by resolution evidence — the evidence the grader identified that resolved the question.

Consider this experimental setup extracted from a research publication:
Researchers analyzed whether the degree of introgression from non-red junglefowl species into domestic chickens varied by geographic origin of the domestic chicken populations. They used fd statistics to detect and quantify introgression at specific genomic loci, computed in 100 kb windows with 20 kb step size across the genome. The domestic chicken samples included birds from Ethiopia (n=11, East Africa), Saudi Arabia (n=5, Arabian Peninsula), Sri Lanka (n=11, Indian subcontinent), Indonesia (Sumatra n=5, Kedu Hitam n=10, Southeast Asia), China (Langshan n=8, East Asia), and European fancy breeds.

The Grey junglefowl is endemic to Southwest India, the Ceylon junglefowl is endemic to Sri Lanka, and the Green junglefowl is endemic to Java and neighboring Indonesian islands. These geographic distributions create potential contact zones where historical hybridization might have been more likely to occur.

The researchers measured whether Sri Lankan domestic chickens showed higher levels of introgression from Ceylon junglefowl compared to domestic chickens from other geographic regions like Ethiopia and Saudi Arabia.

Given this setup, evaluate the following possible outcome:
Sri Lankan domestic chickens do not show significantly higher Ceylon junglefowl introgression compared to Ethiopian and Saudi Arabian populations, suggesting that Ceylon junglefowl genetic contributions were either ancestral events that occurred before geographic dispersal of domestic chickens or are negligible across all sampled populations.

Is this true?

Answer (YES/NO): NO